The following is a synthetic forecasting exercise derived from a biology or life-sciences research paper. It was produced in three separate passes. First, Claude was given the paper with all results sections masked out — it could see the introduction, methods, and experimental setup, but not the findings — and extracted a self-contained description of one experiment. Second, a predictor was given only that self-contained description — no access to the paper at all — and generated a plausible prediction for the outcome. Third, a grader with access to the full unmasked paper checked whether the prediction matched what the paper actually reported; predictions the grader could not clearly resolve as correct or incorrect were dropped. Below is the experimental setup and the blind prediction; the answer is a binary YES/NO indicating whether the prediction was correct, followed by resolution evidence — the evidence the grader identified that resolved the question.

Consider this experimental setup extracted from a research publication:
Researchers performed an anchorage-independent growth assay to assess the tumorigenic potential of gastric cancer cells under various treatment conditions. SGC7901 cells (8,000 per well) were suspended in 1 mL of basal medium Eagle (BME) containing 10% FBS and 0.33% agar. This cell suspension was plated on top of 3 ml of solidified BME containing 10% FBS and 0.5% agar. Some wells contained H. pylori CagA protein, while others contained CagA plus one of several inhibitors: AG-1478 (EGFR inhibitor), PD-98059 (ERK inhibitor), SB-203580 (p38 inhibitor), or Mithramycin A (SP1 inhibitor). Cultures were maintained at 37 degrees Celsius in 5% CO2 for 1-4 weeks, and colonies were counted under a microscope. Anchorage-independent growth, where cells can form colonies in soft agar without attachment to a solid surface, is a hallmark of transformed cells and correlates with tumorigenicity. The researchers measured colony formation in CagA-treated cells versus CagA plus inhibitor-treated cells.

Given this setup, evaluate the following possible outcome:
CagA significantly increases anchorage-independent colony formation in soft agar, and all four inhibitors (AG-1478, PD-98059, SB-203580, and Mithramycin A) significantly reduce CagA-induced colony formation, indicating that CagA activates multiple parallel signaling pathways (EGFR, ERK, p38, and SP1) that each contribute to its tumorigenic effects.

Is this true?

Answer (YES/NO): NO